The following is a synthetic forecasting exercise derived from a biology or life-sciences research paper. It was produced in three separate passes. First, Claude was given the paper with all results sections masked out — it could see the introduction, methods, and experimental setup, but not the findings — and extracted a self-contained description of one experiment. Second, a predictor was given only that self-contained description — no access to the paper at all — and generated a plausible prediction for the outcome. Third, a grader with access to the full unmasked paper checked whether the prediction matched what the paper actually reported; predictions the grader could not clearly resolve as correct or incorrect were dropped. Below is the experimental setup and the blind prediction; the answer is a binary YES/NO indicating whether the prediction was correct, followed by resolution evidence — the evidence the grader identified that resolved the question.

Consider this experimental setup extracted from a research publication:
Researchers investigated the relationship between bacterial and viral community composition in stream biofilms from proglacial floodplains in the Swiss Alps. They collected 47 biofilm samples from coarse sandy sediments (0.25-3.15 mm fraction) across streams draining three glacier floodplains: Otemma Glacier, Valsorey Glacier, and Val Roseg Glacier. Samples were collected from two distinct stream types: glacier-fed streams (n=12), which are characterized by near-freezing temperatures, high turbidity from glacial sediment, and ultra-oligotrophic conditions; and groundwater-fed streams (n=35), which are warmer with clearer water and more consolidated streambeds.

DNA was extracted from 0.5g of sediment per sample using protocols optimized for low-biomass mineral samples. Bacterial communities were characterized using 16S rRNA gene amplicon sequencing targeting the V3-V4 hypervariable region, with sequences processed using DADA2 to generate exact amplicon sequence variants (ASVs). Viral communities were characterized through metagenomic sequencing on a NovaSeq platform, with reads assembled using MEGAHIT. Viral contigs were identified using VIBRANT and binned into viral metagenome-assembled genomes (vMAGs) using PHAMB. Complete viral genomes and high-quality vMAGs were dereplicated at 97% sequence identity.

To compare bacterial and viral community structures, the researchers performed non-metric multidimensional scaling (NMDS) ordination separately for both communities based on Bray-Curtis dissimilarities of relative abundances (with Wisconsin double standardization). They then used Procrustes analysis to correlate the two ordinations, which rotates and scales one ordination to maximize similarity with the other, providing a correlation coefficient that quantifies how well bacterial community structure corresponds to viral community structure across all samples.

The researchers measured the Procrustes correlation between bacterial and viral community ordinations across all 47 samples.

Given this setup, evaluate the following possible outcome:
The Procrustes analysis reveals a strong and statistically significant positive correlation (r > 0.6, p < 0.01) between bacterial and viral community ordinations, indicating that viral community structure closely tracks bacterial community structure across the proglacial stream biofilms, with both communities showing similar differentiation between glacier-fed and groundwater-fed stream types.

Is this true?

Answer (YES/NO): YES